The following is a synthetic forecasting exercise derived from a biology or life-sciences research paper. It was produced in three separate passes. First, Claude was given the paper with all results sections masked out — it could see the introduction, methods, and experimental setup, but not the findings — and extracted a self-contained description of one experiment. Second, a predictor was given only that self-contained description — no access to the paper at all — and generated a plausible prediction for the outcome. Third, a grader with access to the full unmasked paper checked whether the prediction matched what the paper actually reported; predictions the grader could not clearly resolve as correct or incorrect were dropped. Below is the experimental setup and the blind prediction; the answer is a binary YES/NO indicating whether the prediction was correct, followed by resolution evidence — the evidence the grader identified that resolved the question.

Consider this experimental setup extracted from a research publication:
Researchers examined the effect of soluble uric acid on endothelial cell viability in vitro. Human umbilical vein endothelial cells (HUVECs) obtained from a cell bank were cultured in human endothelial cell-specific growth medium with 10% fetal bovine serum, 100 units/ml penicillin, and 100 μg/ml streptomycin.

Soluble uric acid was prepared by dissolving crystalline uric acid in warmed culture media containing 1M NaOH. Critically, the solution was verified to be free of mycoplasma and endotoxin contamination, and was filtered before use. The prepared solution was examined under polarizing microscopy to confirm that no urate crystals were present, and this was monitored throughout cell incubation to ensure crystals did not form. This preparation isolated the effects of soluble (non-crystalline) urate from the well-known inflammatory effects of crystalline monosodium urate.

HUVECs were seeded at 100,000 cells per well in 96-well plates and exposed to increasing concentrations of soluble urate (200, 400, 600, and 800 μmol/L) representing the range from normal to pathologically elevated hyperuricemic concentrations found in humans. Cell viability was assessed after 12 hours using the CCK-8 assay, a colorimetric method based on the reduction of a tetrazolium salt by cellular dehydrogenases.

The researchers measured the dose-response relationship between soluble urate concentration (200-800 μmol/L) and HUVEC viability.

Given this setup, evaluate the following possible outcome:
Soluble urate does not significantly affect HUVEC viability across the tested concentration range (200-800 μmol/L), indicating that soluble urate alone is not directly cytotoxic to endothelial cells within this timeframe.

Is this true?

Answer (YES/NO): NO